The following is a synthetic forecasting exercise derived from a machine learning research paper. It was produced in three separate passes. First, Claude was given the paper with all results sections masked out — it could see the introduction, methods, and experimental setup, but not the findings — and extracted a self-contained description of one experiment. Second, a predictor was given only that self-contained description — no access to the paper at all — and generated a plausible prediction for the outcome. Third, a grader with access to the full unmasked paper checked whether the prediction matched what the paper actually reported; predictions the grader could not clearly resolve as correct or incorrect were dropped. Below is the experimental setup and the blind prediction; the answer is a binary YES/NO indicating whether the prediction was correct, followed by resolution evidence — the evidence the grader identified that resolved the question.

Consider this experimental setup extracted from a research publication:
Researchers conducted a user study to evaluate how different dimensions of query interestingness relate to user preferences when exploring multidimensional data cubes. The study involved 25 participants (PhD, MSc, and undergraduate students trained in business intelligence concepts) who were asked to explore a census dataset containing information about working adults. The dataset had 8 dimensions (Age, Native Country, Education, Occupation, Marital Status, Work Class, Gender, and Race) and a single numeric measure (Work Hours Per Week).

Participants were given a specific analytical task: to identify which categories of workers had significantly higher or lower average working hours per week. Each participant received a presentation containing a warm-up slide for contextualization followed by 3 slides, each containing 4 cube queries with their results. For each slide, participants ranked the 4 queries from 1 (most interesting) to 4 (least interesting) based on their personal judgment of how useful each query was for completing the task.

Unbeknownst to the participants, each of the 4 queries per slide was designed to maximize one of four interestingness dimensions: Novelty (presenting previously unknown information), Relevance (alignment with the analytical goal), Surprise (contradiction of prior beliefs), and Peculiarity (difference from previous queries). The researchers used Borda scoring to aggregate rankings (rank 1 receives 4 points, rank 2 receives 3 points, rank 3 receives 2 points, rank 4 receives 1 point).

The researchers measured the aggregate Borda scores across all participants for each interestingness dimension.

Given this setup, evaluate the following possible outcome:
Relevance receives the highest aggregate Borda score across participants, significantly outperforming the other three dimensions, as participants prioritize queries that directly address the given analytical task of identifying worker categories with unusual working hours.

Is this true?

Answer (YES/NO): NO